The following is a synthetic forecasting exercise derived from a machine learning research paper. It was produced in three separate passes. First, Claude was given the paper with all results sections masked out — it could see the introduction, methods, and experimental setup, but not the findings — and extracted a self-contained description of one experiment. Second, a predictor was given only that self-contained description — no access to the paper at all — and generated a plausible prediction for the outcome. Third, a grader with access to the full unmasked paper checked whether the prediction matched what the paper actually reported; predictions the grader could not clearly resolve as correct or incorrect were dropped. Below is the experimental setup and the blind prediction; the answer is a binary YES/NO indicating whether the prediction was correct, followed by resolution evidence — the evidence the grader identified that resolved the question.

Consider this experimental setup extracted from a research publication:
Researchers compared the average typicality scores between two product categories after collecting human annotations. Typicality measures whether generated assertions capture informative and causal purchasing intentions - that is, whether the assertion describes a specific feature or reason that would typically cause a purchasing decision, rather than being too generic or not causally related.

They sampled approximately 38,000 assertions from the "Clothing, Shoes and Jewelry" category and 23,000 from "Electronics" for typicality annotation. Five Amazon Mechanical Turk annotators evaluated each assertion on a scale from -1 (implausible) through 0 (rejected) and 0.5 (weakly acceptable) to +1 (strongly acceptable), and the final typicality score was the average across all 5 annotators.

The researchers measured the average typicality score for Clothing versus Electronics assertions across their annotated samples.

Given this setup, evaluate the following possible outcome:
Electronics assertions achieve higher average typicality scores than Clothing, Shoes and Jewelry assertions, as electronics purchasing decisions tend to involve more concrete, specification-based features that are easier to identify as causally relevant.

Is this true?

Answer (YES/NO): YES